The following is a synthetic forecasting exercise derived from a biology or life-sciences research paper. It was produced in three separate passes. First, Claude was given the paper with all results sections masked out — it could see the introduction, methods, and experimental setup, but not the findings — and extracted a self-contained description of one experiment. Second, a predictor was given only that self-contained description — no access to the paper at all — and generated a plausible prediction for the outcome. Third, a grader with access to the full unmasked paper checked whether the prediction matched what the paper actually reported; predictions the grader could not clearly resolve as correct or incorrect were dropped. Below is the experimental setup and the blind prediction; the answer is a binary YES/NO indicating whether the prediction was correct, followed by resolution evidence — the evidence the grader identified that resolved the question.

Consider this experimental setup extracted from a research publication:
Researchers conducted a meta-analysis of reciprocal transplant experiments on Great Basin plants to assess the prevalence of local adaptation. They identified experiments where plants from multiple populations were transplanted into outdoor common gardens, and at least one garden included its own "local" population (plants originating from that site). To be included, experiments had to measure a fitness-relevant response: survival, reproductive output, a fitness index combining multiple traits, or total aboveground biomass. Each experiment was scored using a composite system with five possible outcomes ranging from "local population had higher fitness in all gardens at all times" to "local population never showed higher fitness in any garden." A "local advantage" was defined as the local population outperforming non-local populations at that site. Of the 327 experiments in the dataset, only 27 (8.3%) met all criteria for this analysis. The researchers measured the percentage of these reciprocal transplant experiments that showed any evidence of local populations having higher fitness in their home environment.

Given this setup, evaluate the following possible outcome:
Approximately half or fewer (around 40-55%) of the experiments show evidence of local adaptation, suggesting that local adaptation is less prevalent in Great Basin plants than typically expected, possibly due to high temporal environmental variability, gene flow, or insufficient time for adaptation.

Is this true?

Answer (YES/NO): NO